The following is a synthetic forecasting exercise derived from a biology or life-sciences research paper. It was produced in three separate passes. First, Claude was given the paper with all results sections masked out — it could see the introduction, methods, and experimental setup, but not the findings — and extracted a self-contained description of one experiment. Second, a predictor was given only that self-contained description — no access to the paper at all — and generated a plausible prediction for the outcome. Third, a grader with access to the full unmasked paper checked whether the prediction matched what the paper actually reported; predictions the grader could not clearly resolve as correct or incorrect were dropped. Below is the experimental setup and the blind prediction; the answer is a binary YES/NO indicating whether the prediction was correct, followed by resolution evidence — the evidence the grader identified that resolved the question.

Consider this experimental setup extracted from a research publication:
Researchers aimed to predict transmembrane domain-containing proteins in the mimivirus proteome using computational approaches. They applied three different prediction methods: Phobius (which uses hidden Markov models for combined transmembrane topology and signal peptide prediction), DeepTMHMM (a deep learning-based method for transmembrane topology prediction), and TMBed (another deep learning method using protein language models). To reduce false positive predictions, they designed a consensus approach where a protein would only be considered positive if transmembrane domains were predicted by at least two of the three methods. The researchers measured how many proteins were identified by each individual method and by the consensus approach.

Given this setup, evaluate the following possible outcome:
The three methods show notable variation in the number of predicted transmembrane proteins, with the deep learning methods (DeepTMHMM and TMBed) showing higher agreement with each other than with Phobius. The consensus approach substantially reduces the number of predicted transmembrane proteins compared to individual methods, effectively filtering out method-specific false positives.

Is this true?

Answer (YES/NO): NO